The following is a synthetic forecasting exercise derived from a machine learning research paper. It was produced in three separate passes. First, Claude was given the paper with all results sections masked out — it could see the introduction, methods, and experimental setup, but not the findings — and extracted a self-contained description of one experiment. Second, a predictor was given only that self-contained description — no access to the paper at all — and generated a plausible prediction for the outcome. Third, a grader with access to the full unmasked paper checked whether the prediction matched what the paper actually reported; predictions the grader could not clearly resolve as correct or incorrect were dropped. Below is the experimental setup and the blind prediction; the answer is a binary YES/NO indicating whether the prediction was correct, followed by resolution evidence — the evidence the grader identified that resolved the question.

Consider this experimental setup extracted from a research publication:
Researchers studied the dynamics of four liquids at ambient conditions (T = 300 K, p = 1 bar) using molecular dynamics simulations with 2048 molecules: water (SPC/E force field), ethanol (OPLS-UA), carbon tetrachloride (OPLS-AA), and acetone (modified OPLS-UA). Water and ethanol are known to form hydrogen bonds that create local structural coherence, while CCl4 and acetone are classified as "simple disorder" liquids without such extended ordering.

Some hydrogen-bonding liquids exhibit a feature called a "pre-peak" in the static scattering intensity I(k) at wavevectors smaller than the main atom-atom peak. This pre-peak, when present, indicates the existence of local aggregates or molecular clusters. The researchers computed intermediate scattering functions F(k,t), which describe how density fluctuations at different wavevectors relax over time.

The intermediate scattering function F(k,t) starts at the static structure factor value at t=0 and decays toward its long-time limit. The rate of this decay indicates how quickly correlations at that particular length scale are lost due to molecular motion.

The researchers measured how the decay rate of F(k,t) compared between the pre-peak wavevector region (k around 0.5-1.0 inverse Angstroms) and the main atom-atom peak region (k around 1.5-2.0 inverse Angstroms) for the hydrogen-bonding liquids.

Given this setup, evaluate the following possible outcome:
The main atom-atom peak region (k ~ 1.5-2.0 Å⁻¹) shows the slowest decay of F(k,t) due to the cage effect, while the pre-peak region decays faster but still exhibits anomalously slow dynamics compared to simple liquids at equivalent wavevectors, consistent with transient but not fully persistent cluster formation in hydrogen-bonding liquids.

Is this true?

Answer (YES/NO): NO